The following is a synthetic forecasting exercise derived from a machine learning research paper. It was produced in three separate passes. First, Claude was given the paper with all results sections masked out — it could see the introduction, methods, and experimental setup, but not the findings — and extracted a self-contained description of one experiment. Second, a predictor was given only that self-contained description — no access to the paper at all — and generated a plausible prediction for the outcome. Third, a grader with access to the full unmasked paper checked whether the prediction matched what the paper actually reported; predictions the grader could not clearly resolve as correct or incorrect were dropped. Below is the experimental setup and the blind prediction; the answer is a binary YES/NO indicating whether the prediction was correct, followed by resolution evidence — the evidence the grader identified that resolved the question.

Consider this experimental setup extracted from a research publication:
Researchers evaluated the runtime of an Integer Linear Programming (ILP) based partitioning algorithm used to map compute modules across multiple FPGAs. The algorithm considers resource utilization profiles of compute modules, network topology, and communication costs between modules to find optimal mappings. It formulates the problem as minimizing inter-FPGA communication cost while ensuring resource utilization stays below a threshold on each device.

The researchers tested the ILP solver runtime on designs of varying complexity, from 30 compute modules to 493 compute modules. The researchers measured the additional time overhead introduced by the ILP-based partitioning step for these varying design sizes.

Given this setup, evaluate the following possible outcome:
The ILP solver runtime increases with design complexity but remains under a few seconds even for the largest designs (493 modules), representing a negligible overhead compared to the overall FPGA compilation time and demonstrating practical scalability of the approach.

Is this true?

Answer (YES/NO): NO